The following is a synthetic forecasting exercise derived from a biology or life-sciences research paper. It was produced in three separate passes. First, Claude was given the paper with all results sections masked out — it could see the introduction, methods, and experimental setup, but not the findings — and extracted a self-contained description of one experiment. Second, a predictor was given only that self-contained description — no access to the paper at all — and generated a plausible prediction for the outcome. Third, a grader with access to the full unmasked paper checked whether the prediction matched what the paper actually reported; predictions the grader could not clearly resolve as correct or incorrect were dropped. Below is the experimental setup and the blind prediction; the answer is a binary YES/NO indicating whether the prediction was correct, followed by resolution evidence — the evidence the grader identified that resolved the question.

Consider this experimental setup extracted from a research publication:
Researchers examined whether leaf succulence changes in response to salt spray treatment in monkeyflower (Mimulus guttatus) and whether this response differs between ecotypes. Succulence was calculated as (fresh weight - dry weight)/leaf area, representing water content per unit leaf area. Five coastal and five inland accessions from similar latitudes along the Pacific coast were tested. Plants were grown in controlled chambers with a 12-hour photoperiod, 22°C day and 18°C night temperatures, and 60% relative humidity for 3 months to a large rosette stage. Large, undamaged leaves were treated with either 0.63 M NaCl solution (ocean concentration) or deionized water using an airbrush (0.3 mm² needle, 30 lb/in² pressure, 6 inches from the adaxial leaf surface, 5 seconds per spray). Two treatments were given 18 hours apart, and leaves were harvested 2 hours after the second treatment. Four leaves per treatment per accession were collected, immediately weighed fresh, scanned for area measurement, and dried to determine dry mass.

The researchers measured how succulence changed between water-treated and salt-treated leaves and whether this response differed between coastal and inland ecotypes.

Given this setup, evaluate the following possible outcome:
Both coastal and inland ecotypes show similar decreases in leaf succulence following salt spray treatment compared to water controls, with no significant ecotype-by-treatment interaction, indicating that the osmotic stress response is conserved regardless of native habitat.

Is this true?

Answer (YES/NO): NO